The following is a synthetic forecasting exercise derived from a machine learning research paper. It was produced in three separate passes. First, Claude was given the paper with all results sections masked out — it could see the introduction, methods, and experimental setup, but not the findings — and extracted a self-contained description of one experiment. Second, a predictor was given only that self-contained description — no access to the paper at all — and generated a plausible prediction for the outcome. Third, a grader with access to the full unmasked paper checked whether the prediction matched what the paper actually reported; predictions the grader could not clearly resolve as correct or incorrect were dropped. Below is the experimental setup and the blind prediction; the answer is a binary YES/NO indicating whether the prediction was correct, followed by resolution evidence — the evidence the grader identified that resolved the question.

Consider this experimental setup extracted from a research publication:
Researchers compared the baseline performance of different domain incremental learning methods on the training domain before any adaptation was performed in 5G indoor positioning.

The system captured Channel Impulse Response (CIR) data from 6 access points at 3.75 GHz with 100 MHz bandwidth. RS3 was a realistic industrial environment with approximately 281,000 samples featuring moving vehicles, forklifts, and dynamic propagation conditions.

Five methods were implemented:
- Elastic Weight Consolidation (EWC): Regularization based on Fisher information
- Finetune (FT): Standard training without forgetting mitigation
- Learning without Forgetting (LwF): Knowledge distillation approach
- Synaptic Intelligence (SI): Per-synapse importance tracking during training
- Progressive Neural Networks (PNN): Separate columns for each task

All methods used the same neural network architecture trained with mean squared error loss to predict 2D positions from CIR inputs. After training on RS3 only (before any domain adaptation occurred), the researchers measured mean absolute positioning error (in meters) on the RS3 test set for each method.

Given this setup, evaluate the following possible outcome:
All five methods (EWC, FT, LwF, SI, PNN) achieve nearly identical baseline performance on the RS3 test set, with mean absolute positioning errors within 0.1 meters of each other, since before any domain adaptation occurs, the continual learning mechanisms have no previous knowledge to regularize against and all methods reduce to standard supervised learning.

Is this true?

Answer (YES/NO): NO